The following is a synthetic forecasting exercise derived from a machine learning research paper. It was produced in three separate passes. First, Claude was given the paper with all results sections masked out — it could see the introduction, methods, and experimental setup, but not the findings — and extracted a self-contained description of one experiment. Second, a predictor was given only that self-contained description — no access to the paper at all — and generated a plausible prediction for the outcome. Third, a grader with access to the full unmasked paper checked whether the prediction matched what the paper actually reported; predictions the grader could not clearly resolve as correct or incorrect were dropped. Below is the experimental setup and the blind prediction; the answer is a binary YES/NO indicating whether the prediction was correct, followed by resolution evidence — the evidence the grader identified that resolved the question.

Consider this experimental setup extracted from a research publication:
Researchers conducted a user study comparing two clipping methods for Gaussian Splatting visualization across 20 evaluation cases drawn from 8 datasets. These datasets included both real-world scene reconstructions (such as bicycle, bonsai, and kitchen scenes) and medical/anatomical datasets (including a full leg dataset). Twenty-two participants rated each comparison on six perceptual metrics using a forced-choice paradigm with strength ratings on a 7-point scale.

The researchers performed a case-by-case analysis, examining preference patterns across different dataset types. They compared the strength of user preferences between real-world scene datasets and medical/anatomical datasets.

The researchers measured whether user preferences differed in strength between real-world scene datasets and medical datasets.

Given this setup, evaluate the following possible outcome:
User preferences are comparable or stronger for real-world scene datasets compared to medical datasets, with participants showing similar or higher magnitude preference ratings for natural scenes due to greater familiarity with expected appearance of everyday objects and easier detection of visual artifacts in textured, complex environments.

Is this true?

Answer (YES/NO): YES